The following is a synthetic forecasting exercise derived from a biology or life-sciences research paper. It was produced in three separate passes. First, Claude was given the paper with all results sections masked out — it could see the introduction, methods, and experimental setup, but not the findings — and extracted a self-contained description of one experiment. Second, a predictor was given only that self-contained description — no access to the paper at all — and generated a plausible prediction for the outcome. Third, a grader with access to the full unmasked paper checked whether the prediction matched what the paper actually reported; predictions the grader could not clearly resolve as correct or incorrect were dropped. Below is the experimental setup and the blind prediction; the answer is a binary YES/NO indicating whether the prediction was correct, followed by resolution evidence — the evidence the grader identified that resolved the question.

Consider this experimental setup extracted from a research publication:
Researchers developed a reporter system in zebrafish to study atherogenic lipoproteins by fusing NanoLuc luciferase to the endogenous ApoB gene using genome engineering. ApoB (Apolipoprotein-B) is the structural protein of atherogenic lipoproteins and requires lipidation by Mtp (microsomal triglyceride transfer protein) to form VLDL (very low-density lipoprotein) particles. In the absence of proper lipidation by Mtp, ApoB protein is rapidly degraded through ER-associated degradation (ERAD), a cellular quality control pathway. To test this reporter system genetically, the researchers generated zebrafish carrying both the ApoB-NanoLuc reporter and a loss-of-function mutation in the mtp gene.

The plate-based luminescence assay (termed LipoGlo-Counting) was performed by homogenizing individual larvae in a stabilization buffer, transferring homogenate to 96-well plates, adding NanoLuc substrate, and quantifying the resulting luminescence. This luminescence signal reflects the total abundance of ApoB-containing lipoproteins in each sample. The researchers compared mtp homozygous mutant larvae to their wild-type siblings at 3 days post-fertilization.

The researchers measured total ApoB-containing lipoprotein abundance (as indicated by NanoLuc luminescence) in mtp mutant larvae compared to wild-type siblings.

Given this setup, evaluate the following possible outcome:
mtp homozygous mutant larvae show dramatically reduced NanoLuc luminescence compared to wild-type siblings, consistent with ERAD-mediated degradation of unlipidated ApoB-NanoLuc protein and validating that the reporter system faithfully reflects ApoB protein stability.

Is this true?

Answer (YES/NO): YES